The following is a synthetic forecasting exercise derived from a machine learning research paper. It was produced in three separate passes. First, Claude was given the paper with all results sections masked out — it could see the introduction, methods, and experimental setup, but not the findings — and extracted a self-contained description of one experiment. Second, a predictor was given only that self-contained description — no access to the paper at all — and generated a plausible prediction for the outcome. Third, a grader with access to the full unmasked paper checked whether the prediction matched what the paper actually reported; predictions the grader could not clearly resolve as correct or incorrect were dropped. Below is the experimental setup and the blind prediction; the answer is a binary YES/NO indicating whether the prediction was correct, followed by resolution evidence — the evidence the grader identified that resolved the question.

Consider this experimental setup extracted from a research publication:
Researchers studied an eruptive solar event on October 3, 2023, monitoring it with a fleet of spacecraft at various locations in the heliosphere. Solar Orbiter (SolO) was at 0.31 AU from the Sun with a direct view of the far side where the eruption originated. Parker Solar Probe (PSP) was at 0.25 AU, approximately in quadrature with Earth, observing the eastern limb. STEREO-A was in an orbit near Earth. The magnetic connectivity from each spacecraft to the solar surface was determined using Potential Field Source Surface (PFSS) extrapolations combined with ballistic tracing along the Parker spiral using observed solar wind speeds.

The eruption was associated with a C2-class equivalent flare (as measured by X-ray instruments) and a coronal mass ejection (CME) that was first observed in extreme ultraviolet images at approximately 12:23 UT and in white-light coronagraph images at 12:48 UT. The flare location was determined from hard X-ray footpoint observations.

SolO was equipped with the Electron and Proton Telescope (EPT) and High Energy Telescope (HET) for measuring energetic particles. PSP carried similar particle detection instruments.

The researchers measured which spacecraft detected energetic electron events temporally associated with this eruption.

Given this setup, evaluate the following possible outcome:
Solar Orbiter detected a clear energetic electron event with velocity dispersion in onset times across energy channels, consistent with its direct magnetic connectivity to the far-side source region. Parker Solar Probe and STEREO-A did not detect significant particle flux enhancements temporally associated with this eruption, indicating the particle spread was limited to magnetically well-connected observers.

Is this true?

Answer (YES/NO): NO